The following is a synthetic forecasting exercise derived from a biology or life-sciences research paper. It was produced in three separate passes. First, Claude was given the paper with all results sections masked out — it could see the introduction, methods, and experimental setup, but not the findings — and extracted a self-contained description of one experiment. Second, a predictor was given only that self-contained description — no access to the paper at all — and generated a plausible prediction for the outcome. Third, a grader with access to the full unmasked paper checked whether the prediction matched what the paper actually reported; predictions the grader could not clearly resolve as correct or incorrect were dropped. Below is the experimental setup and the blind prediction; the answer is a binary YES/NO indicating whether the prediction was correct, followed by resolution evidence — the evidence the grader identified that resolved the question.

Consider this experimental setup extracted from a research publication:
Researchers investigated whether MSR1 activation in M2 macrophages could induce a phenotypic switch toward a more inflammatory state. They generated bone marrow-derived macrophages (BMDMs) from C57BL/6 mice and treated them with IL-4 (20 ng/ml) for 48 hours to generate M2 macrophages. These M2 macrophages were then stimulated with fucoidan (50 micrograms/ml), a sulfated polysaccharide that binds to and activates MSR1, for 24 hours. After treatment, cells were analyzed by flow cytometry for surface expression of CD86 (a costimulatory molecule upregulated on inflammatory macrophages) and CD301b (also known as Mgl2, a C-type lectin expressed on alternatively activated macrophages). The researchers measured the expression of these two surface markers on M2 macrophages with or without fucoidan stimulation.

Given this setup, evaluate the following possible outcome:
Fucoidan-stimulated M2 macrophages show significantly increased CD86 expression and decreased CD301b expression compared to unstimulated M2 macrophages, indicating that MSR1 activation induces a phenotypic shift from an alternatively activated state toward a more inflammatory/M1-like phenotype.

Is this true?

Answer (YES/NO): YES